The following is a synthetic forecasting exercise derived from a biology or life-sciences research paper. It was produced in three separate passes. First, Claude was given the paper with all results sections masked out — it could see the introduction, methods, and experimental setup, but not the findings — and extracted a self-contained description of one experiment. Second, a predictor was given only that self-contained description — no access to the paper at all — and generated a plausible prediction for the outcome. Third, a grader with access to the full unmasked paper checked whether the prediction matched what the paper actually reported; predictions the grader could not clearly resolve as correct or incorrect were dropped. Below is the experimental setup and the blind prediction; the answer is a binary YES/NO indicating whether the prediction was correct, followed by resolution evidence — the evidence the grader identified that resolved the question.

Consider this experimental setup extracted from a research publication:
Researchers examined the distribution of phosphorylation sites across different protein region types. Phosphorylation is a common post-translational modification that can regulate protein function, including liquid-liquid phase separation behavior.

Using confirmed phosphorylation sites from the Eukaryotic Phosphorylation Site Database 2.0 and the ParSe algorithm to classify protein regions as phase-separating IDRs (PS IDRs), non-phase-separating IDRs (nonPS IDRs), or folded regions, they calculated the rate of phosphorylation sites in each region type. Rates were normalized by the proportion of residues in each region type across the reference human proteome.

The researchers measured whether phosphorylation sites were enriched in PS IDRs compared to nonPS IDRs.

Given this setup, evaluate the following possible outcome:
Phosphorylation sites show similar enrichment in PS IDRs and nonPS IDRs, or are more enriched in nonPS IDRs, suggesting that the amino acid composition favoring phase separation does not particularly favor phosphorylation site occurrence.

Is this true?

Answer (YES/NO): NO